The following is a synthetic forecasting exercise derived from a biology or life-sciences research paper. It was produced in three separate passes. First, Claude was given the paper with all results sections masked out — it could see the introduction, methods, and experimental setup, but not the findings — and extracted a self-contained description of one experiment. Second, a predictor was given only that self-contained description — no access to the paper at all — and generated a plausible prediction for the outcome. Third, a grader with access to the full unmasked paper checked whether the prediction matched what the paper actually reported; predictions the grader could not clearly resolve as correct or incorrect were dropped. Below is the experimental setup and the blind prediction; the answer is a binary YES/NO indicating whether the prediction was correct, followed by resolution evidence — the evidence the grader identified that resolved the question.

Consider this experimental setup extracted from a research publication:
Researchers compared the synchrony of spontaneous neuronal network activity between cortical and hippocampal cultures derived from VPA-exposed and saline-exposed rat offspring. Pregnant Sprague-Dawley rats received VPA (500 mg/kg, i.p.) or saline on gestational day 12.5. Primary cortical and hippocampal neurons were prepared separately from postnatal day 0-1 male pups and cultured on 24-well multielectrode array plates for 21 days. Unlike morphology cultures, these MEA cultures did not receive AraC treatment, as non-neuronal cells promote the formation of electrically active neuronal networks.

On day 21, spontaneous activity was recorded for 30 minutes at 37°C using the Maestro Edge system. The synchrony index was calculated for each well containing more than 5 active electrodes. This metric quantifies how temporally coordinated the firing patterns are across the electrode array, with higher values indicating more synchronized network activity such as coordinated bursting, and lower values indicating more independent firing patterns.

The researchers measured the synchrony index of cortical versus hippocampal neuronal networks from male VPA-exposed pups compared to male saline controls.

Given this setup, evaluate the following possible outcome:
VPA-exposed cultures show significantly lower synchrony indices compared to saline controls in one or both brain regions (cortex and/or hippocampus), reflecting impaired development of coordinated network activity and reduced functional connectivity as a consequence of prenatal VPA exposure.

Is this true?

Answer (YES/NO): NO